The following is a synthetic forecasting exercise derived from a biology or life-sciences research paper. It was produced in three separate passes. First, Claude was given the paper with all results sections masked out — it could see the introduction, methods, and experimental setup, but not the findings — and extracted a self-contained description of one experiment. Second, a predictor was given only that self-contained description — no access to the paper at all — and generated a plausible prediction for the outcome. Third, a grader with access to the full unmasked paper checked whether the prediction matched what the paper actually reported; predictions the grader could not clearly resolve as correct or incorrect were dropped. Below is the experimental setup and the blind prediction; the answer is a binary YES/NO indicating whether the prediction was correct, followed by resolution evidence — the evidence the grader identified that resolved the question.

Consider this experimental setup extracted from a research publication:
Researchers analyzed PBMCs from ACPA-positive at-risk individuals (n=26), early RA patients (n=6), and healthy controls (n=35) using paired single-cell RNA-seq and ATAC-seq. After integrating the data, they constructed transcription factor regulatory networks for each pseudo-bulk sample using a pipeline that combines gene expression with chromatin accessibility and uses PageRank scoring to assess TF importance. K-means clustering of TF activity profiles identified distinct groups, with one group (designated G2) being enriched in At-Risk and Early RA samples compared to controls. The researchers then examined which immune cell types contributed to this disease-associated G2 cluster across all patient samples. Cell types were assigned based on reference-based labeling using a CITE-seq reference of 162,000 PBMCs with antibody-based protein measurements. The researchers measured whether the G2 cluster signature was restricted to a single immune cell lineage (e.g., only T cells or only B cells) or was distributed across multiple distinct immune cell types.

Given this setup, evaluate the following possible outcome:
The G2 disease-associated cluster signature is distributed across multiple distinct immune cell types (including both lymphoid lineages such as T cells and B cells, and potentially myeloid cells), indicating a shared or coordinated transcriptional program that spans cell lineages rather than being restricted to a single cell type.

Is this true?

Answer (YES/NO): YES